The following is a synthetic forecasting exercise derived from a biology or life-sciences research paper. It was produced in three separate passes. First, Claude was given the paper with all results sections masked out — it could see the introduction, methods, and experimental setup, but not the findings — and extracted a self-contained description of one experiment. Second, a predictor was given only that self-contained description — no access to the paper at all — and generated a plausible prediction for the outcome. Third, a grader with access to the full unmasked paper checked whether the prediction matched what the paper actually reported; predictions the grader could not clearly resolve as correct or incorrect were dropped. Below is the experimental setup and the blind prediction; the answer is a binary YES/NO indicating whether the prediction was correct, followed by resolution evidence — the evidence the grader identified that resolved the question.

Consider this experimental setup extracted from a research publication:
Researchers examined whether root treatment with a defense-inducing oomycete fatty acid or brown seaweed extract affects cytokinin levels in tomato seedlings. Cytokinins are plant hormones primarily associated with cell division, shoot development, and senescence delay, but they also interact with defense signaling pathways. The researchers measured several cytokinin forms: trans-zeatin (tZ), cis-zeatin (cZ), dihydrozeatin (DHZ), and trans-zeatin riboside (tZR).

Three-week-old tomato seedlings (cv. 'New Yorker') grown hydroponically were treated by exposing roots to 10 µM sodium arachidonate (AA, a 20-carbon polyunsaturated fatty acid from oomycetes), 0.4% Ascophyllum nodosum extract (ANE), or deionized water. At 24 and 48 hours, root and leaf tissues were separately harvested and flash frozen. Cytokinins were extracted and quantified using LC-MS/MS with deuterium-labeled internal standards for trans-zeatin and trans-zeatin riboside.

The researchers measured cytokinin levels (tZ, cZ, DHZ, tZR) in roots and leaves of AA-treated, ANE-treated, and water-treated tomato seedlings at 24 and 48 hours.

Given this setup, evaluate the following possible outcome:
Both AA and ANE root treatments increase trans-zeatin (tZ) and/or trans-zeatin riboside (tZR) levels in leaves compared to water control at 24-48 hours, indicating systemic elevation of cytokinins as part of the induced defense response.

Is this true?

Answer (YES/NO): NO